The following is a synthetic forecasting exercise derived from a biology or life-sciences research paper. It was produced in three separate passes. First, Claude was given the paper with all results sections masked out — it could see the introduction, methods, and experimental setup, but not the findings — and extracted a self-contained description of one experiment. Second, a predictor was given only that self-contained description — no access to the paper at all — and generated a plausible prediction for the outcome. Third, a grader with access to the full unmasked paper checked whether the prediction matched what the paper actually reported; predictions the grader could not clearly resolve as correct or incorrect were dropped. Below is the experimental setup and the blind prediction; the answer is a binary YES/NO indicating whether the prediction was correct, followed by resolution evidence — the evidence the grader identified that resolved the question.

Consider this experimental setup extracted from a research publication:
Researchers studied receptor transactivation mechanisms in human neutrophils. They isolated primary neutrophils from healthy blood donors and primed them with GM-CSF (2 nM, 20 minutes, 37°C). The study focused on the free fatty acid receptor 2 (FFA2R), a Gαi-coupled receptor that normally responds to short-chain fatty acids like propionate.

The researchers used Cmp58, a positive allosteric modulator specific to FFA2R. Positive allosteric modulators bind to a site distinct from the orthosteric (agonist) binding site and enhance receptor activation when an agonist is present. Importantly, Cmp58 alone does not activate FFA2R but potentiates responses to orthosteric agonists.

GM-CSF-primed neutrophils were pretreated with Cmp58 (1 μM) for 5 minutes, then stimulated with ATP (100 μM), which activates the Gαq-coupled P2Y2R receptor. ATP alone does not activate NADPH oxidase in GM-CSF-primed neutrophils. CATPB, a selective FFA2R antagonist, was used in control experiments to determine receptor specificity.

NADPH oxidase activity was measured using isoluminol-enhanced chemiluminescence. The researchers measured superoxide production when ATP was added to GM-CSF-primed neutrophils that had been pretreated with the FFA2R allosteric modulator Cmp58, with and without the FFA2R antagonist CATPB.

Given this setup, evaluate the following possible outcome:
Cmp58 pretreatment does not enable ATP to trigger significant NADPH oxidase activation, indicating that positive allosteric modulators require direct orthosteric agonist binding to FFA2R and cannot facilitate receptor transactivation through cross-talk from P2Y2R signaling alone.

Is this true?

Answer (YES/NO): NO